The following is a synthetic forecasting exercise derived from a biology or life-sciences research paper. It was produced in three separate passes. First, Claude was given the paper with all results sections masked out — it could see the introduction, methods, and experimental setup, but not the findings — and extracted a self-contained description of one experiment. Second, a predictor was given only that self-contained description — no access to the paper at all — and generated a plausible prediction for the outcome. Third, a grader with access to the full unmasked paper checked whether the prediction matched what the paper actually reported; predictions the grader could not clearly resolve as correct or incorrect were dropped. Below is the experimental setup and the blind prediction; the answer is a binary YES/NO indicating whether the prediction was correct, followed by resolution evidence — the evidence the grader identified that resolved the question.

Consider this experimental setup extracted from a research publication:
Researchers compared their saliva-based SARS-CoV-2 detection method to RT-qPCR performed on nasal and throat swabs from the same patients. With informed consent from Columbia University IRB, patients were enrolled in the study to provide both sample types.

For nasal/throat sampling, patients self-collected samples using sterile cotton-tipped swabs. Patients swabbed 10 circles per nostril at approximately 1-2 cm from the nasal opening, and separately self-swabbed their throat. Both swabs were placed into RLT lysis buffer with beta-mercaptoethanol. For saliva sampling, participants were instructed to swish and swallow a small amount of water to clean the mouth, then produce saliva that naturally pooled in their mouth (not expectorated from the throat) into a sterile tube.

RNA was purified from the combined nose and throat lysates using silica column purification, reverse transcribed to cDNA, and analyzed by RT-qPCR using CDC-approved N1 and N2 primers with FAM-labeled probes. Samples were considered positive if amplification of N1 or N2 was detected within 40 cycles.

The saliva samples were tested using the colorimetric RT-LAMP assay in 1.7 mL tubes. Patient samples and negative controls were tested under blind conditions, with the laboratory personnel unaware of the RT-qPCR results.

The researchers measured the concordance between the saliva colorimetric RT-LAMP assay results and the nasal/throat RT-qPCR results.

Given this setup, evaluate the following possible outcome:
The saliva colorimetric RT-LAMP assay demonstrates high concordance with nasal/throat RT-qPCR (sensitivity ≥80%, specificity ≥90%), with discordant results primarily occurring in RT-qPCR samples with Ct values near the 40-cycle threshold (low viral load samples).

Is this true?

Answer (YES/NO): YES